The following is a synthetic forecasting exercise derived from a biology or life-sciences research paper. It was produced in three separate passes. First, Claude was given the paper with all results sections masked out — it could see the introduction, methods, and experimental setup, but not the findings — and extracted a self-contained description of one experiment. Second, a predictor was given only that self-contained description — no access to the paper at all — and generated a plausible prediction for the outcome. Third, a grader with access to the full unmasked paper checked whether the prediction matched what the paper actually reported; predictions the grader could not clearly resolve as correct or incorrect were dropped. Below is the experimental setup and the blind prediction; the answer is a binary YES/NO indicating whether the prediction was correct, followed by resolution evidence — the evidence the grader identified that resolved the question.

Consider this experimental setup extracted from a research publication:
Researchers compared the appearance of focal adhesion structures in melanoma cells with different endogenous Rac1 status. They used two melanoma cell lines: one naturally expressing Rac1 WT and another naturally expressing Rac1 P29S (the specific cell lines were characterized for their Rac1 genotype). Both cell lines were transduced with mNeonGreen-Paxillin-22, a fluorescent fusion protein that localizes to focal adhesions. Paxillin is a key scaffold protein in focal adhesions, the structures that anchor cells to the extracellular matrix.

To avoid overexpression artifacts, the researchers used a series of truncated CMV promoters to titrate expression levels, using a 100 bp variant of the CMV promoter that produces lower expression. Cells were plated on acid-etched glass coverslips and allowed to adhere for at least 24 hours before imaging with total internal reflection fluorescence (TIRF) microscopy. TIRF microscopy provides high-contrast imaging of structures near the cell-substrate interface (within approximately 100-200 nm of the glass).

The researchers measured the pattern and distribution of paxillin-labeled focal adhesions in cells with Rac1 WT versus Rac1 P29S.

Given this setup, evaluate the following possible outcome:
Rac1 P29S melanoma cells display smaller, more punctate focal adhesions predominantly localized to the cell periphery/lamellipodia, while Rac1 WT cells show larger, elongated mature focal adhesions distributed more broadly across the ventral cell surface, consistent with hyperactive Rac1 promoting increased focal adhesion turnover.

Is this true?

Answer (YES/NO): NO